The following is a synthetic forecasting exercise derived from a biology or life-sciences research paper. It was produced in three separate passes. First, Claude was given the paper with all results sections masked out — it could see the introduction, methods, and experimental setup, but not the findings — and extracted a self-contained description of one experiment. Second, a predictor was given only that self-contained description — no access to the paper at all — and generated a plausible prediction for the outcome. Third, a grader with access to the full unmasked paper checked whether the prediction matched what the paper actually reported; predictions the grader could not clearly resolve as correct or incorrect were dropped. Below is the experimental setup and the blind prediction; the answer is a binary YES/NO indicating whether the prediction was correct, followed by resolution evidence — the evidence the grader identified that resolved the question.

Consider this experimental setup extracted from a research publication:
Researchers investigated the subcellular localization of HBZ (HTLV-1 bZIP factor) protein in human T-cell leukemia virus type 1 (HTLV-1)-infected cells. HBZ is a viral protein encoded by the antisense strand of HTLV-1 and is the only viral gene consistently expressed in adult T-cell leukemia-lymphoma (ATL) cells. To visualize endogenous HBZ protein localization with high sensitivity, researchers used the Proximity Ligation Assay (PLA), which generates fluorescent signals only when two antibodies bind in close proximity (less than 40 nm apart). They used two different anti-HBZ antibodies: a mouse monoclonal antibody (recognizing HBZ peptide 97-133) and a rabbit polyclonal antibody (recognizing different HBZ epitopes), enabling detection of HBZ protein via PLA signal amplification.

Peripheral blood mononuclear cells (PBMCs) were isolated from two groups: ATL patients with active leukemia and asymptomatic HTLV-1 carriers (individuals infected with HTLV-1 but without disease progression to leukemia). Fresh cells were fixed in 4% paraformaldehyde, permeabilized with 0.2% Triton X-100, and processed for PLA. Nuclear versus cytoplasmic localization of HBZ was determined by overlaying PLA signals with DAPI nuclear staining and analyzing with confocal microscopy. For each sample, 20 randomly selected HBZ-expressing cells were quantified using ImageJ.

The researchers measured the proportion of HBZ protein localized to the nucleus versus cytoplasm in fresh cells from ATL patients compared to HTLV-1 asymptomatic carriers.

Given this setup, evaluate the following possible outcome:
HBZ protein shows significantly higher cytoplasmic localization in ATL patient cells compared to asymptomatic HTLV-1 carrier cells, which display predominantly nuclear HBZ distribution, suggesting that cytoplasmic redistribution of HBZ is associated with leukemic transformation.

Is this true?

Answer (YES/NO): NO